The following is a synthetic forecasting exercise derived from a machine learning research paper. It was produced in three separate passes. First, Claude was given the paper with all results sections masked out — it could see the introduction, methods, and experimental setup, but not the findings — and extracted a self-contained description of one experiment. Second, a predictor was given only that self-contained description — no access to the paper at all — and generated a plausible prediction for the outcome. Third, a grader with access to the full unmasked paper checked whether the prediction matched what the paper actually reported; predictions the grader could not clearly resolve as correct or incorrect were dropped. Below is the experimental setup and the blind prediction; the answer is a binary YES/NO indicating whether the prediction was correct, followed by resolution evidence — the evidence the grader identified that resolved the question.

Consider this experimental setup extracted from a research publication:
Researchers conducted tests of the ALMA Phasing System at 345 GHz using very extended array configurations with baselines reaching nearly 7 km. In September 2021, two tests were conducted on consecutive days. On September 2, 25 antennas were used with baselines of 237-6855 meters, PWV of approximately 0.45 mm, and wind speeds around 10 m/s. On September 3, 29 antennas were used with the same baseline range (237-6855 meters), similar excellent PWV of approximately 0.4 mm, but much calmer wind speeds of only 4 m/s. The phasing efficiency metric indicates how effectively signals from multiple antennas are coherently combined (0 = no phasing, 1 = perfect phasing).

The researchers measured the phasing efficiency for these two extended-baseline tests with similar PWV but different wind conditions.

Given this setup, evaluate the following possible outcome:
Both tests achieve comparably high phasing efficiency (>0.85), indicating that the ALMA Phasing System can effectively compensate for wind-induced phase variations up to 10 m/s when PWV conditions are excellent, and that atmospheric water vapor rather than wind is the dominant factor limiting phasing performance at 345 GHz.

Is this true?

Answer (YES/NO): NO